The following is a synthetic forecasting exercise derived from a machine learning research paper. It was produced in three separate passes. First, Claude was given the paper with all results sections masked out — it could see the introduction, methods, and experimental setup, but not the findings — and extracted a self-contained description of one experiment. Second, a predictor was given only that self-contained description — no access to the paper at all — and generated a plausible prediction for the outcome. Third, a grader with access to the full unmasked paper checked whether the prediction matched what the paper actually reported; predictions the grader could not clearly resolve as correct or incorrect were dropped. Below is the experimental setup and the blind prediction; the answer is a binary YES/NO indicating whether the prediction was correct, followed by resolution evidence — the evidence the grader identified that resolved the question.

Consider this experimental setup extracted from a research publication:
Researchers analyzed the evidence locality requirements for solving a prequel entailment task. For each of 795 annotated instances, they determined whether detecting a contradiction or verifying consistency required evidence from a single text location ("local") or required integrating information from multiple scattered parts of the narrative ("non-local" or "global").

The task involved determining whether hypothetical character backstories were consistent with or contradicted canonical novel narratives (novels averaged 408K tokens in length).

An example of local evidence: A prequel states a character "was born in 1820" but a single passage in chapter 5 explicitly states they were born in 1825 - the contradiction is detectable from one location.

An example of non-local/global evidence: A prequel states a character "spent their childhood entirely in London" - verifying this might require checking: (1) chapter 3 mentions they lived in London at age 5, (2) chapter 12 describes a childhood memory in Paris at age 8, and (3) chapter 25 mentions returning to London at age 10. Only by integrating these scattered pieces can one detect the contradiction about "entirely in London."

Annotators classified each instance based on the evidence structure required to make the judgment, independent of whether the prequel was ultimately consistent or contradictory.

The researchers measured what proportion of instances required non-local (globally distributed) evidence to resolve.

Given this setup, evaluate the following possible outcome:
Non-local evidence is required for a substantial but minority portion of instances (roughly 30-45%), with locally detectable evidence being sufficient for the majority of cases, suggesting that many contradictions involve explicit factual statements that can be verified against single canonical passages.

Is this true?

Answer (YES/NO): NO